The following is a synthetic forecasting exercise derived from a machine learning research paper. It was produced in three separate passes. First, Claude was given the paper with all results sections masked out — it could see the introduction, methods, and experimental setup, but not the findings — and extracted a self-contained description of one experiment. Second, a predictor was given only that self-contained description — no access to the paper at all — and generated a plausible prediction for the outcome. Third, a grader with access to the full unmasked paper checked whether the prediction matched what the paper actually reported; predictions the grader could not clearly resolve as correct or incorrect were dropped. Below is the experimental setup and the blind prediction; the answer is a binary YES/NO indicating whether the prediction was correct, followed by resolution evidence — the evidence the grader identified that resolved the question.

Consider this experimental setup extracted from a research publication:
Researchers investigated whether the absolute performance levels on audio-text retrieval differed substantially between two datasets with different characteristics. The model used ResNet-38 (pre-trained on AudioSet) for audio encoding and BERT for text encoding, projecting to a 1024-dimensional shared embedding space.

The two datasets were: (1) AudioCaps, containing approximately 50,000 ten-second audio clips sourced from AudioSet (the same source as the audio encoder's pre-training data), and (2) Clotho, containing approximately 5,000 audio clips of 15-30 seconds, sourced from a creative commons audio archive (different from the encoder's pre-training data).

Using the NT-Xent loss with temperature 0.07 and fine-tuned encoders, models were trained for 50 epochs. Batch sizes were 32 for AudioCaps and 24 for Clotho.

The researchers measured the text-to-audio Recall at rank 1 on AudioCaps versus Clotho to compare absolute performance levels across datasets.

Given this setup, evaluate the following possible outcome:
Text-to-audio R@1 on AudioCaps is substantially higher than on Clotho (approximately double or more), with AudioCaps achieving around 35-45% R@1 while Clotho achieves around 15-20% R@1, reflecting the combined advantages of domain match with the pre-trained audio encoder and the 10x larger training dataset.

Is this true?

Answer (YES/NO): NO